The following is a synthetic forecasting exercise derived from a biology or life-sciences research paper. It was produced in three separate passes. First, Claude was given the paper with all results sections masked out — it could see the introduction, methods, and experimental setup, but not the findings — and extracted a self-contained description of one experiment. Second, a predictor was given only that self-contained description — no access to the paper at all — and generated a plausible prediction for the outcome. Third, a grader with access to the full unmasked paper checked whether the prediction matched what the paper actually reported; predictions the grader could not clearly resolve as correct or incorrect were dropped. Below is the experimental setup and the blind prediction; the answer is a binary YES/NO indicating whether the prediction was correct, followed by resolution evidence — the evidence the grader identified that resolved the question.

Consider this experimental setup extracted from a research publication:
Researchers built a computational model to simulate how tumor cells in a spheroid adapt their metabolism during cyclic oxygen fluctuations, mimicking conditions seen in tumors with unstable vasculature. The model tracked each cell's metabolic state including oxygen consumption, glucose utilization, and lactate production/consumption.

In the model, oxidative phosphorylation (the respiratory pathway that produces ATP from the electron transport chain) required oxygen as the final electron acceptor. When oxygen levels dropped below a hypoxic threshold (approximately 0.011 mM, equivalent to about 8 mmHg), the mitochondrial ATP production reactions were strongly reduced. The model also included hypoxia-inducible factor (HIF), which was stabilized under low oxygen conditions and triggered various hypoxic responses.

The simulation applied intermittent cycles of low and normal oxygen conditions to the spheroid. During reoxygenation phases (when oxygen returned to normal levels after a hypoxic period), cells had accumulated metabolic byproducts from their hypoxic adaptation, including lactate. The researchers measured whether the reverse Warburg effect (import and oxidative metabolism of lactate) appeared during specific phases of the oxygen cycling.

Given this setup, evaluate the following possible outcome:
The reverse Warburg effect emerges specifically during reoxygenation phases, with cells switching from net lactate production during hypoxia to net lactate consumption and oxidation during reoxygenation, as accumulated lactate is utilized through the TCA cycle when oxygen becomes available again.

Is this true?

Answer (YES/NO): YES